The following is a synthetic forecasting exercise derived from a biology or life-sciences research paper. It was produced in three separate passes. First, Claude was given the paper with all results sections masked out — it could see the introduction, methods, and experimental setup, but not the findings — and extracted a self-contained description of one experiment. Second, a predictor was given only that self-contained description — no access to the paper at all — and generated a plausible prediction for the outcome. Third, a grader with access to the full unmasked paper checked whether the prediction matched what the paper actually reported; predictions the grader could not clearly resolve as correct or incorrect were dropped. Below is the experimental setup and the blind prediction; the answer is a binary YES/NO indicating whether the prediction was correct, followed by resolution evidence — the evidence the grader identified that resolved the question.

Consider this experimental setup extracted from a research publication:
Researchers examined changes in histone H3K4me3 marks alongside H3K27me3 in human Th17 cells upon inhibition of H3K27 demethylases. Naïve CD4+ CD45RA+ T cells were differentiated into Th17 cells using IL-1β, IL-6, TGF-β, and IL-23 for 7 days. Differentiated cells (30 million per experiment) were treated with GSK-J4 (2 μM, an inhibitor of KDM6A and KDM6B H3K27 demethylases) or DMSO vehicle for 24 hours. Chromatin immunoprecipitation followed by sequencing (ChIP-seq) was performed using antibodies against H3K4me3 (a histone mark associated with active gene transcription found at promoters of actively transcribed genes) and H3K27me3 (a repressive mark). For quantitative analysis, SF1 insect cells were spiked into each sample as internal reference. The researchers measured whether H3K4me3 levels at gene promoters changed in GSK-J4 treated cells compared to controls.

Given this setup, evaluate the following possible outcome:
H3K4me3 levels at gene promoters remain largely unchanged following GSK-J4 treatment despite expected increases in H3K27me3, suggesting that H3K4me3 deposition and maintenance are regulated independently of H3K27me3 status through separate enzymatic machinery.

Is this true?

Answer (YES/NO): NO